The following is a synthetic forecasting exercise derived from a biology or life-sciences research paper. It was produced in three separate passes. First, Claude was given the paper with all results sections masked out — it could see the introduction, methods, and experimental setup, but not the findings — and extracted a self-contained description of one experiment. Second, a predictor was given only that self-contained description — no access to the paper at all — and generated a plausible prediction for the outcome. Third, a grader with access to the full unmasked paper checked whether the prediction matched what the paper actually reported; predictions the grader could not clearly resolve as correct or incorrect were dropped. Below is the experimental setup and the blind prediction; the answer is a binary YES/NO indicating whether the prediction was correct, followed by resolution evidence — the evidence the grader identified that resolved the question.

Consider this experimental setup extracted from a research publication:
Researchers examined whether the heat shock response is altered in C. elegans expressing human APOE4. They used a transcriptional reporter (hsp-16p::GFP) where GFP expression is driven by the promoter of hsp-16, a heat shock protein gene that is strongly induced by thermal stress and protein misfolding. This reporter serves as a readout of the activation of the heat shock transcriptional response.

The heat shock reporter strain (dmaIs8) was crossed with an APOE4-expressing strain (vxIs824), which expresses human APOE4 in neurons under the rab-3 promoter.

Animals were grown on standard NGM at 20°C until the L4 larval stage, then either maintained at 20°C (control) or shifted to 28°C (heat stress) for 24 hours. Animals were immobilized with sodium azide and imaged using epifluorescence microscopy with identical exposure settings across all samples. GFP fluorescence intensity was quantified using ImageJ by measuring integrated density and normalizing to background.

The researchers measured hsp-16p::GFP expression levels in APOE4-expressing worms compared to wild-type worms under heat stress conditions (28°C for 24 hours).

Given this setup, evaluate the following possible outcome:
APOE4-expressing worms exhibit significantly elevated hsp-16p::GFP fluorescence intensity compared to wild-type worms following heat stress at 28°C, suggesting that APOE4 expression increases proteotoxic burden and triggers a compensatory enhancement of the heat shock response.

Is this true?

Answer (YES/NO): YES